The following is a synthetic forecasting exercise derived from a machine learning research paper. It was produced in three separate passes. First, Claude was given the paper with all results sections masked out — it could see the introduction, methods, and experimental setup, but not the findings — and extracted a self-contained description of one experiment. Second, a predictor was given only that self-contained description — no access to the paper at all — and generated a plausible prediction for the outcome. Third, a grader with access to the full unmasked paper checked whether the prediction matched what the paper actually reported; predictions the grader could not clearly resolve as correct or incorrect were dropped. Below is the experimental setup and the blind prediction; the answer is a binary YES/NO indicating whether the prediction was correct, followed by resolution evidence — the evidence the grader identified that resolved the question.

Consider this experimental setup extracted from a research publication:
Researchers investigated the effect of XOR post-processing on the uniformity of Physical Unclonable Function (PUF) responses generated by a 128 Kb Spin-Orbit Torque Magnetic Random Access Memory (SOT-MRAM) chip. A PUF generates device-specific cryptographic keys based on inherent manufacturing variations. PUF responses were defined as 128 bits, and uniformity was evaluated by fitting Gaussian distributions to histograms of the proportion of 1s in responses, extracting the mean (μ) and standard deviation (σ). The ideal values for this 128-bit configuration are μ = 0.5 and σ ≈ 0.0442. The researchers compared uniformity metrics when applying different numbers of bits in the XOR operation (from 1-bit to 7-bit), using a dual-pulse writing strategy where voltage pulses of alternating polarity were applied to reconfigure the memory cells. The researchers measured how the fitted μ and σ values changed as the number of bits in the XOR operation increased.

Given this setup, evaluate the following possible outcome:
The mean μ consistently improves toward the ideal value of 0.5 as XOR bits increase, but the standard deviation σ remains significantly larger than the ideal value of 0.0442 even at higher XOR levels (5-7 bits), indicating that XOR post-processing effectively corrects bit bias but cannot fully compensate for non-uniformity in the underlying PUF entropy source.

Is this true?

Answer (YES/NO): NO